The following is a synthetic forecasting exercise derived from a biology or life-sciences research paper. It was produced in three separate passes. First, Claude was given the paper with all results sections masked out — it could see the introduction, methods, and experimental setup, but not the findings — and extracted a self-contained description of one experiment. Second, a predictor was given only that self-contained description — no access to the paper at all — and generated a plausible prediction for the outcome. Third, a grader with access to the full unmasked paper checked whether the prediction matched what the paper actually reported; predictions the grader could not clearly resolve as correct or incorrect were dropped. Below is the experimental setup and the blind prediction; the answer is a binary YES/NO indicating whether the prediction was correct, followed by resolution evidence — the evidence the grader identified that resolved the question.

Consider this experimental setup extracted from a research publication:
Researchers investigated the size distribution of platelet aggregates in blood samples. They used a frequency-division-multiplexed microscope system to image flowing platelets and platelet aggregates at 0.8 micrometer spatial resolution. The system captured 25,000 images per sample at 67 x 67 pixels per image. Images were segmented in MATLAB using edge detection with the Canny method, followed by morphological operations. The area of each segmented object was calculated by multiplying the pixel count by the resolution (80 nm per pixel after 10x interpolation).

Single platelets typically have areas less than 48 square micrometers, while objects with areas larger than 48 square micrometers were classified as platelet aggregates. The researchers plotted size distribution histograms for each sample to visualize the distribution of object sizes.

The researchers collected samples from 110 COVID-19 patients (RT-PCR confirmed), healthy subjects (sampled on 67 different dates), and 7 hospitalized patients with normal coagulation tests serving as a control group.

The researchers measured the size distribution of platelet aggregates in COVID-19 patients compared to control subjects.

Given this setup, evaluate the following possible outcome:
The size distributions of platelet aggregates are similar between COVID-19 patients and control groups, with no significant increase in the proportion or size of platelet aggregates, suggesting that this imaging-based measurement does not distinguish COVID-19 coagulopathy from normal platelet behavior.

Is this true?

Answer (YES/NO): NO